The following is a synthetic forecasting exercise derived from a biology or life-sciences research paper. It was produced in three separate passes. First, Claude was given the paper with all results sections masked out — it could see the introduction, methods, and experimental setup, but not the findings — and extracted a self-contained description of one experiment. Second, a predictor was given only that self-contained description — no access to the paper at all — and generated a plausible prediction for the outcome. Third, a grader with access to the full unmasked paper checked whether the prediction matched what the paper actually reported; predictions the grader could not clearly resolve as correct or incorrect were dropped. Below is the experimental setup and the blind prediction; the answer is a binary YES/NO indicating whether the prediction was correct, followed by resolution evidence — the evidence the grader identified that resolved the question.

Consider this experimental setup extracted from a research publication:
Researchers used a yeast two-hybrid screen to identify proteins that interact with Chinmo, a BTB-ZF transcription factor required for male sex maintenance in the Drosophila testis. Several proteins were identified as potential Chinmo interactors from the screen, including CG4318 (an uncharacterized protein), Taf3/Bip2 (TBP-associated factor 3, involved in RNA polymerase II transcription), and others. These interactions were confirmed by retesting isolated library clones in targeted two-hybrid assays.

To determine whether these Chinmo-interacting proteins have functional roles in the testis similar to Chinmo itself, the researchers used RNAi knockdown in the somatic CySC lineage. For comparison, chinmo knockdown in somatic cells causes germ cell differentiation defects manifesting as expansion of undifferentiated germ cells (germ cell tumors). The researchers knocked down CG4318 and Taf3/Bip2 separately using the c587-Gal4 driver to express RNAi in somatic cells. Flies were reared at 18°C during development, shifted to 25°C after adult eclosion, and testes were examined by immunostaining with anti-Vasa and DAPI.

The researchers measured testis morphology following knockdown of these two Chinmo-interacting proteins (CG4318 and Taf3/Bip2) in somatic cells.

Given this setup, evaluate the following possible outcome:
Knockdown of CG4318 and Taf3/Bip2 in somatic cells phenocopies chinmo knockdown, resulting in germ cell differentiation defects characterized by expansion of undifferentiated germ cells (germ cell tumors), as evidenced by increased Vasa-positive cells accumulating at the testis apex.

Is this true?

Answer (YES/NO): NO